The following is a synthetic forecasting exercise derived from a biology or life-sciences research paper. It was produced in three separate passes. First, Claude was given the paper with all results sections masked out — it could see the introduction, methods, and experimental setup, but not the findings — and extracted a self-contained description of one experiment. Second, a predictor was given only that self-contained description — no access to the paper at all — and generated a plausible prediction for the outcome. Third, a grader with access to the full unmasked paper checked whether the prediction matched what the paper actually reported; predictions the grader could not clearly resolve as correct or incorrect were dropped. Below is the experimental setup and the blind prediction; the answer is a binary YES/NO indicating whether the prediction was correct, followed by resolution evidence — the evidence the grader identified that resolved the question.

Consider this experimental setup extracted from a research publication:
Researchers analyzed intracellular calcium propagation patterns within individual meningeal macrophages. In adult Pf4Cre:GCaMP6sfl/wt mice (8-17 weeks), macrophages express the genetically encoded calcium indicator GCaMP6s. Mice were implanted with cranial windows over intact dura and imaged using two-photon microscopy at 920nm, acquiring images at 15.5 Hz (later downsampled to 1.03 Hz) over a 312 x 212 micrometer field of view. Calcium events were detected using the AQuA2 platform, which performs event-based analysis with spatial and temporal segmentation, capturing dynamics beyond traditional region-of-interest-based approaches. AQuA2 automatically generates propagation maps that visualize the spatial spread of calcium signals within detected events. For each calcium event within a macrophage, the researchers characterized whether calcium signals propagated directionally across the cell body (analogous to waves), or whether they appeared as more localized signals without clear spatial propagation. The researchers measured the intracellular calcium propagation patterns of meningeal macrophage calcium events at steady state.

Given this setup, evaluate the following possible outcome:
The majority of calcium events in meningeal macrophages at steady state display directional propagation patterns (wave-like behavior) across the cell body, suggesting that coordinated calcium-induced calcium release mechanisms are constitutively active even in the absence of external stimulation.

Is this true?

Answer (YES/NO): YES